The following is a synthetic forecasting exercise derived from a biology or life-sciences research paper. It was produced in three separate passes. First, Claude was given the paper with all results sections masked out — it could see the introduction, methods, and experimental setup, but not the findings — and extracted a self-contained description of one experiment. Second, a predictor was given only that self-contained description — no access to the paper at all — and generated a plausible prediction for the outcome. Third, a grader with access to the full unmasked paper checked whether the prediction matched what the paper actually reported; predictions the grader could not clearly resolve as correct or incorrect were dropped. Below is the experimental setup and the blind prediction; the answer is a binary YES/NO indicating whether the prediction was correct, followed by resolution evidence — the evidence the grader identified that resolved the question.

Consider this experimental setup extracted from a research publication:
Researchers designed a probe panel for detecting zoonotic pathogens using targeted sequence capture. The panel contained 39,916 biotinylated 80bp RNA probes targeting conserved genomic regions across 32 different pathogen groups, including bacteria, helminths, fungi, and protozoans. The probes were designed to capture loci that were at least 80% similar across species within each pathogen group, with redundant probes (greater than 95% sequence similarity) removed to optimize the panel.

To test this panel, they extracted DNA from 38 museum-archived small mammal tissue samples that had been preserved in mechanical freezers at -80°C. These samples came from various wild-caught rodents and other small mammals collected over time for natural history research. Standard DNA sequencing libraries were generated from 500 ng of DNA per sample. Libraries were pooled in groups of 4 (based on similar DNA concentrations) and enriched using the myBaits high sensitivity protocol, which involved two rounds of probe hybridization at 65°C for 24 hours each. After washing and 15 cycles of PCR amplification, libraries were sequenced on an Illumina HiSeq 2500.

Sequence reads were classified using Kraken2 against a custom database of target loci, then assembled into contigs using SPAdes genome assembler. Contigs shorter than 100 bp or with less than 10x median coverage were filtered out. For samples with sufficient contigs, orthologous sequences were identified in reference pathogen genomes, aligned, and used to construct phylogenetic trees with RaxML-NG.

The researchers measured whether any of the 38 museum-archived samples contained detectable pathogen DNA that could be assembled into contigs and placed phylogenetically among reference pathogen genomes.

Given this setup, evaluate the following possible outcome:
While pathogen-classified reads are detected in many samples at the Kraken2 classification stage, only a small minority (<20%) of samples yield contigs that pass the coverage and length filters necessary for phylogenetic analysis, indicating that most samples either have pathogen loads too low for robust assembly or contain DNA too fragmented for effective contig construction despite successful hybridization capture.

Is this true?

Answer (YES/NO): NO